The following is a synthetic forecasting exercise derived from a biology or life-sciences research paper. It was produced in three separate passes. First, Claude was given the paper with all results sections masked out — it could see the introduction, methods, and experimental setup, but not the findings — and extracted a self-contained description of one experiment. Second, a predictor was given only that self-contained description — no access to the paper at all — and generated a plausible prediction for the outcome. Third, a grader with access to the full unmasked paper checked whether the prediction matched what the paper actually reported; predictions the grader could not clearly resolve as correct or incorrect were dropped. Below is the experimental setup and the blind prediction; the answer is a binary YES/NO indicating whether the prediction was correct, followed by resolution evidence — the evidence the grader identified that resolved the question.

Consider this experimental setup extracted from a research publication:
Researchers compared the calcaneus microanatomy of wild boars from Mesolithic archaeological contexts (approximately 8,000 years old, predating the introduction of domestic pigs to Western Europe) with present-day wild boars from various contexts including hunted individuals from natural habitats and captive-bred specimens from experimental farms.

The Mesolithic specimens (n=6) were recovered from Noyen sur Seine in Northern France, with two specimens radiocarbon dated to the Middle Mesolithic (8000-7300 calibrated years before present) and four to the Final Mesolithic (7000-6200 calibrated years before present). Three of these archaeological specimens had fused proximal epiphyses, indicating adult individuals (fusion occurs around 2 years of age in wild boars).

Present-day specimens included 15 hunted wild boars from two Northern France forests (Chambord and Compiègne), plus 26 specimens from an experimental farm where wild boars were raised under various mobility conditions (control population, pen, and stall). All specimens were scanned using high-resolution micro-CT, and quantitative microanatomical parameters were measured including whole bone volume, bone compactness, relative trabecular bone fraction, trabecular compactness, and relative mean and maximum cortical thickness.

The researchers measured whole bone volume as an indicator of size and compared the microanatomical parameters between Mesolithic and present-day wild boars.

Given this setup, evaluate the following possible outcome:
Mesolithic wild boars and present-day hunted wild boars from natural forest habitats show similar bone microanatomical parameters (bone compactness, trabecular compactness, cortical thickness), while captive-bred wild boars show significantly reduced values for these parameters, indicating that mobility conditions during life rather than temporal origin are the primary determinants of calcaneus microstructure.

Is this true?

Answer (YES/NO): NO